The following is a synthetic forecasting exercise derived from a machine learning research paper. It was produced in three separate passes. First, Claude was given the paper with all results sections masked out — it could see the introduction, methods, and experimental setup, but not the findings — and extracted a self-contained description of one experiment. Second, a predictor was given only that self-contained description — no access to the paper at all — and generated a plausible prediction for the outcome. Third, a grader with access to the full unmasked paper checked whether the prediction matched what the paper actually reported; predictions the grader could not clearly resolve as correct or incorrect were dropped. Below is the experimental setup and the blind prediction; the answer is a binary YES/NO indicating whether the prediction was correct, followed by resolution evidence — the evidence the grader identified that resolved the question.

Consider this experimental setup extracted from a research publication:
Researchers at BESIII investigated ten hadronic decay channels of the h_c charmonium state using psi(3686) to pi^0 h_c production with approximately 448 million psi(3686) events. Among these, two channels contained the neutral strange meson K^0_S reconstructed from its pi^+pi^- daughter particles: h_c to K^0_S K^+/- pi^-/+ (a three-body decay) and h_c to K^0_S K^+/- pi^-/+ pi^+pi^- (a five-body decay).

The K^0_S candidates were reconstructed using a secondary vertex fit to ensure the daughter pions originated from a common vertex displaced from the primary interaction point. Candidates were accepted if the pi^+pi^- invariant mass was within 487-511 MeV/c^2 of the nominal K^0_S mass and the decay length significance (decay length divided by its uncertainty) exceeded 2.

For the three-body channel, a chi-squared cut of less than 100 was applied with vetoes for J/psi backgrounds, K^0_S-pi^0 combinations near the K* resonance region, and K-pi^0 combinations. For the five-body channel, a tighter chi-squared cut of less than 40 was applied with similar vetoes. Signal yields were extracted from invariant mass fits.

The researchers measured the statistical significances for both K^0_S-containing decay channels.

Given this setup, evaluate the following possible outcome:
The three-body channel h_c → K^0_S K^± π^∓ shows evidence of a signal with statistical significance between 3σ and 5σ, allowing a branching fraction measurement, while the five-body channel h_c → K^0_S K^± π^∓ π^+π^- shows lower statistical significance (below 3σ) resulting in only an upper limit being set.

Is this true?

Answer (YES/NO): NO